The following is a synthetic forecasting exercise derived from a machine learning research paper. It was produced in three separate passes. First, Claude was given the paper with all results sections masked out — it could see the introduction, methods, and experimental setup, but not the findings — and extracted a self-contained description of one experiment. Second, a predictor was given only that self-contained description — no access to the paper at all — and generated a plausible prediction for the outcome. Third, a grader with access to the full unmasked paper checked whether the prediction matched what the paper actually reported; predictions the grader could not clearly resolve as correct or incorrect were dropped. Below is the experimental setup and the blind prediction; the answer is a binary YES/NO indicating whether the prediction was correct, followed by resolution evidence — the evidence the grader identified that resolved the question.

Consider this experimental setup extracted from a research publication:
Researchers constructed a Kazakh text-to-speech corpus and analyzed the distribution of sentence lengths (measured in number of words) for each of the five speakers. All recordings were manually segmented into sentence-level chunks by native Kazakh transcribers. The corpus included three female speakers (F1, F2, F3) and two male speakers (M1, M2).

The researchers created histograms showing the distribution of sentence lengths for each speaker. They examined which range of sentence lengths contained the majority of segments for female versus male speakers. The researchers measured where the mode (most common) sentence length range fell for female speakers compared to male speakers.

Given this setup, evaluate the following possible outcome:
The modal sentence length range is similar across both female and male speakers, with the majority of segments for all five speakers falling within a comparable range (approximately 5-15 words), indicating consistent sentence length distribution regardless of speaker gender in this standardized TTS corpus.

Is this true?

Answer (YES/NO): NO